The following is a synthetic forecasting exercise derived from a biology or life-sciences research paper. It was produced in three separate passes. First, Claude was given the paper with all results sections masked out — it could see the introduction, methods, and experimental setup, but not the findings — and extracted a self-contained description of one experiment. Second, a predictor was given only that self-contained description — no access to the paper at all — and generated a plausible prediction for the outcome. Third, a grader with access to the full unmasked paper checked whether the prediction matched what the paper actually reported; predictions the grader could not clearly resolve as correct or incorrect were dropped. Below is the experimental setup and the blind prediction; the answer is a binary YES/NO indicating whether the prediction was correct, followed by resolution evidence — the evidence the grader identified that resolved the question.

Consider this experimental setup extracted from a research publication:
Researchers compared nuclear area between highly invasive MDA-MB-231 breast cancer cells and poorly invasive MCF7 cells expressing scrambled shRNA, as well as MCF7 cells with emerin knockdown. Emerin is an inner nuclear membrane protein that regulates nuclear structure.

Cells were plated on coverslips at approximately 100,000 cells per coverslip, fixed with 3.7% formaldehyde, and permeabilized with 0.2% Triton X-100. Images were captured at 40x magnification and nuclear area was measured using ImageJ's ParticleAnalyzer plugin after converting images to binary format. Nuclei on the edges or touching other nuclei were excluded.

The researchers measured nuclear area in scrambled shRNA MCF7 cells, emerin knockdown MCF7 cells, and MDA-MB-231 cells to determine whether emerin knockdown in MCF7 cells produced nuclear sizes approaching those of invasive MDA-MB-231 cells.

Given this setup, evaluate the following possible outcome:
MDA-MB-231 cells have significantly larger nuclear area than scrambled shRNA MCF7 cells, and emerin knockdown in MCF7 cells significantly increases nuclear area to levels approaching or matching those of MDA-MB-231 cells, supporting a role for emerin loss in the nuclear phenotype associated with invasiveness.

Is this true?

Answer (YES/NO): NO